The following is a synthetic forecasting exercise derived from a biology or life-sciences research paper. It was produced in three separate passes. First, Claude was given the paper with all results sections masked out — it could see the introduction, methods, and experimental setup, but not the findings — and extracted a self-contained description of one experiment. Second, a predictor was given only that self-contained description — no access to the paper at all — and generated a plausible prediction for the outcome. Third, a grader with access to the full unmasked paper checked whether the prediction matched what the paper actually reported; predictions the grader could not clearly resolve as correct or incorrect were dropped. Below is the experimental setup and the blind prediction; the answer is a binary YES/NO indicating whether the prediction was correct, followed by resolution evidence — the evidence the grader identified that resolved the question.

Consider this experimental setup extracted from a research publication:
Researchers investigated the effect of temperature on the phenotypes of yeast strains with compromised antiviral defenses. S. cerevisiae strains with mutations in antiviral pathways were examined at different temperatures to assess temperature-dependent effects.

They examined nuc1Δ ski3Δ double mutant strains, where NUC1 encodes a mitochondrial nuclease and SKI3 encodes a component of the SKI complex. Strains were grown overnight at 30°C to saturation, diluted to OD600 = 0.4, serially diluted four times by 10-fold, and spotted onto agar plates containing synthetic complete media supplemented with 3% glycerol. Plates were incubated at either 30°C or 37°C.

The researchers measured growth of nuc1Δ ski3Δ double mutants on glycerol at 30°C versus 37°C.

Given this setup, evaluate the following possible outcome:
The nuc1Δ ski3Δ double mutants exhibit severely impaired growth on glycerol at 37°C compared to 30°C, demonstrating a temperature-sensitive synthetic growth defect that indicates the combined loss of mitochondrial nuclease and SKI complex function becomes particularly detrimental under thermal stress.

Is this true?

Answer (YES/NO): YES